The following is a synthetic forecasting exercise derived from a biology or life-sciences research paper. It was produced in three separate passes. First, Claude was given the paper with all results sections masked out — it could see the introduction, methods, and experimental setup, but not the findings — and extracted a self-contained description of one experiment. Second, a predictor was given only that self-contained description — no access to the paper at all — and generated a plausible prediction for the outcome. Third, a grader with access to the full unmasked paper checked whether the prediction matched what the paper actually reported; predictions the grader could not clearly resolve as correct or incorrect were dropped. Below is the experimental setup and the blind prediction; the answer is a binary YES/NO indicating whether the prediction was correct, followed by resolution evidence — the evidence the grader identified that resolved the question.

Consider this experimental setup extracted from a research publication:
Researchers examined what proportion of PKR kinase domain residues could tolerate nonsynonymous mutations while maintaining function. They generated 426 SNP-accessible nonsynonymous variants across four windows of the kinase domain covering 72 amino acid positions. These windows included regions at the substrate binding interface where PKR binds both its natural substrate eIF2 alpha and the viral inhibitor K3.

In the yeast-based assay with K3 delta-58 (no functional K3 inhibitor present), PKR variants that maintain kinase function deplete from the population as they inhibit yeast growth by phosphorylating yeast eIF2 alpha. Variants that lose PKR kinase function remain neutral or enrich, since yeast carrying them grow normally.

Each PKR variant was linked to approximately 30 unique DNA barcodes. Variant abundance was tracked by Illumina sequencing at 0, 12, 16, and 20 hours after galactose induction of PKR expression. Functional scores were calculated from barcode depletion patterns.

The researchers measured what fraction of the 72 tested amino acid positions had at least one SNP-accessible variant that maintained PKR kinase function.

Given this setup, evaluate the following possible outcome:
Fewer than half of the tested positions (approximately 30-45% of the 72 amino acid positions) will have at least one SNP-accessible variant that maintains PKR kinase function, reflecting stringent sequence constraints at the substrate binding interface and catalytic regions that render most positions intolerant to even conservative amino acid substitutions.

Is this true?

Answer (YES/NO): NO